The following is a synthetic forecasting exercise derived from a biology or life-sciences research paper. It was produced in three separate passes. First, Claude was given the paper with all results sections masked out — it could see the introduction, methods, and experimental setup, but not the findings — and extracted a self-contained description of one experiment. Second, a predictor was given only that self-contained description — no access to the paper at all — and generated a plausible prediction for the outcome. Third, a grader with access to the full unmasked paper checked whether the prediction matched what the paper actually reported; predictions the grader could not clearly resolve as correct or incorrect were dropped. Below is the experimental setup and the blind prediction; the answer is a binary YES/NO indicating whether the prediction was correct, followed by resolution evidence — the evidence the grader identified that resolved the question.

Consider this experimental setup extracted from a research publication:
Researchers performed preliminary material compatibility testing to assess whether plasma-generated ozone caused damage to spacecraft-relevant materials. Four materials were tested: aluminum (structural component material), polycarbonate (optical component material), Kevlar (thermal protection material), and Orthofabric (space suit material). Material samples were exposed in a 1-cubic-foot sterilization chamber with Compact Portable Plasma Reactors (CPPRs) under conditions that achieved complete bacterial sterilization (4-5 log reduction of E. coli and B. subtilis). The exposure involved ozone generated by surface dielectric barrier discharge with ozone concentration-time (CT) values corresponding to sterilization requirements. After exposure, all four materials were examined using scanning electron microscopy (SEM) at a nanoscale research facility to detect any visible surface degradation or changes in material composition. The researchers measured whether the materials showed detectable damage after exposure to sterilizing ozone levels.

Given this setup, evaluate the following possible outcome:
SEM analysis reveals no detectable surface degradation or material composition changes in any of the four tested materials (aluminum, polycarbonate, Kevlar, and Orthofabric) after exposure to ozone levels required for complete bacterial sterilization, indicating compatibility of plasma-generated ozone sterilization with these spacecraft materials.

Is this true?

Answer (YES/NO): NO